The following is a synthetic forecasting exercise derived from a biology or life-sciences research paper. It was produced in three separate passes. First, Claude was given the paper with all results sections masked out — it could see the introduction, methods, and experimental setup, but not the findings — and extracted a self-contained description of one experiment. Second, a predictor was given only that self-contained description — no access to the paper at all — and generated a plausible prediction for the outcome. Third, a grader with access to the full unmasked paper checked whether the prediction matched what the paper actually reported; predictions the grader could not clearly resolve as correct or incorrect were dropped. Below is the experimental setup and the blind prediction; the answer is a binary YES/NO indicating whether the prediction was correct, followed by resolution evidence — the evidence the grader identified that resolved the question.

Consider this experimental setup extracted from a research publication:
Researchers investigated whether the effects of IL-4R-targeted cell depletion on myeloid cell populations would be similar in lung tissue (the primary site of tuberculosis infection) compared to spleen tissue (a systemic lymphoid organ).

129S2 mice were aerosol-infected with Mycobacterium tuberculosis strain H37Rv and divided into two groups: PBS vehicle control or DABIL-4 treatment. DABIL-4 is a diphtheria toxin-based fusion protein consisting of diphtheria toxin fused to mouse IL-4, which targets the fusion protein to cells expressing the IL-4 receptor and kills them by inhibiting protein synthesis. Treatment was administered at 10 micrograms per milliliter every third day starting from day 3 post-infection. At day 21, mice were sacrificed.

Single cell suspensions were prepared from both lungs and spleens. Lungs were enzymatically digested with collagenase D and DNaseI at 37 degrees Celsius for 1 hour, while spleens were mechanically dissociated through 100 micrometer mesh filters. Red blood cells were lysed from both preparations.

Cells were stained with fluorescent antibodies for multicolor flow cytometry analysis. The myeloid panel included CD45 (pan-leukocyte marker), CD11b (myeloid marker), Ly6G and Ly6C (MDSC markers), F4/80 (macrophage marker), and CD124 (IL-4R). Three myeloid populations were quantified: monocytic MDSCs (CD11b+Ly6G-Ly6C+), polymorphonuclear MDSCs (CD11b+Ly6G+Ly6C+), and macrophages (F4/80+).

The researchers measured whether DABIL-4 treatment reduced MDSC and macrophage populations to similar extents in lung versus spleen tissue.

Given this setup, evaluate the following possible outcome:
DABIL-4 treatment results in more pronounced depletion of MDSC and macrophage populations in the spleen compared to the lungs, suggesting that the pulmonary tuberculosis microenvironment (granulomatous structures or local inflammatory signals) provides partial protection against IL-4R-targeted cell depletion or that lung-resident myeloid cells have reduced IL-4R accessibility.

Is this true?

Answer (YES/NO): NO